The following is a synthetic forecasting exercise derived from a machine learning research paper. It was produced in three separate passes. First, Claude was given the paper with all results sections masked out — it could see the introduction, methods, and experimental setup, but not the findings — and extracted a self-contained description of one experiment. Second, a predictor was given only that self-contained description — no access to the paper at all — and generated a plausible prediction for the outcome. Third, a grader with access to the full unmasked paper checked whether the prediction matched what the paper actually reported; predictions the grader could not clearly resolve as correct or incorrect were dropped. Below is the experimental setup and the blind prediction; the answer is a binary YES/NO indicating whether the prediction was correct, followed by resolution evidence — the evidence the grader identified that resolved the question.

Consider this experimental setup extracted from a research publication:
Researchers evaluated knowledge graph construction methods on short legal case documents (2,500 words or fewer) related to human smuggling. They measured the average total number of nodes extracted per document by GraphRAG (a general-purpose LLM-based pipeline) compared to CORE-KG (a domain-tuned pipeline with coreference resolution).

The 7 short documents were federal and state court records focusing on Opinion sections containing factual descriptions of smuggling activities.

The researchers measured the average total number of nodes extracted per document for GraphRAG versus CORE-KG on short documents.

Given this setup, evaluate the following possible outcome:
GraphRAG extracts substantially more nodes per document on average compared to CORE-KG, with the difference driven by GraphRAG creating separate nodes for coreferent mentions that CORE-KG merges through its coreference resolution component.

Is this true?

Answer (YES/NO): NO